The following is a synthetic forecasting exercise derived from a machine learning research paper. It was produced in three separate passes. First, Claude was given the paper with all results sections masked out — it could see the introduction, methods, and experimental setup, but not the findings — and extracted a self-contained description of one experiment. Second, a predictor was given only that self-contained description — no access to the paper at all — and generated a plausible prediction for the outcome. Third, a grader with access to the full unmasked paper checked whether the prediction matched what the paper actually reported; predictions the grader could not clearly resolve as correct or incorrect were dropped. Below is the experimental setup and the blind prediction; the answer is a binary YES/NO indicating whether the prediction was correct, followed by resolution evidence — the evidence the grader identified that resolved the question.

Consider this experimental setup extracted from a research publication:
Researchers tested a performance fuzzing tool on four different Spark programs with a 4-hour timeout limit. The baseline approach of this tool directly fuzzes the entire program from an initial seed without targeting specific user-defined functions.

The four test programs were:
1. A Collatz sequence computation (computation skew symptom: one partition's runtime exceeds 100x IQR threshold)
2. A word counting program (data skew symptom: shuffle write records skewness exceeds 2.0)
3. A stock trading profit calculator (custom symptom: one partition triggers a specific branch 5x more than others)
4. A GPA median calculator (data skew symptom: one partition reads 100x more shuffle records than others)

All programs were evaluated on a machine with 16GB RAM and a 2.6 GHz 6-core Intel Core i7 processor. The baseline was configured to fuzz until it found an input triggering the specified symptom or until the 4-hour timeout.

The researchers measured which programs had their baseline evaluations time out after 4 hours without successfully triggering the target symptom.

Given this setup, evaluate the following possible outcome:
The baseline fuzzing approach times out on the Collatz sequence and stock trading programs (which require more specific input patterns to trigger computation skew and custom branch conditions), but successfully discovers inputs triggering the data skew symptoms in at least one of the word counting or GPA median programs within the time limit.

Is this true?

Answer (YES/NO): NO